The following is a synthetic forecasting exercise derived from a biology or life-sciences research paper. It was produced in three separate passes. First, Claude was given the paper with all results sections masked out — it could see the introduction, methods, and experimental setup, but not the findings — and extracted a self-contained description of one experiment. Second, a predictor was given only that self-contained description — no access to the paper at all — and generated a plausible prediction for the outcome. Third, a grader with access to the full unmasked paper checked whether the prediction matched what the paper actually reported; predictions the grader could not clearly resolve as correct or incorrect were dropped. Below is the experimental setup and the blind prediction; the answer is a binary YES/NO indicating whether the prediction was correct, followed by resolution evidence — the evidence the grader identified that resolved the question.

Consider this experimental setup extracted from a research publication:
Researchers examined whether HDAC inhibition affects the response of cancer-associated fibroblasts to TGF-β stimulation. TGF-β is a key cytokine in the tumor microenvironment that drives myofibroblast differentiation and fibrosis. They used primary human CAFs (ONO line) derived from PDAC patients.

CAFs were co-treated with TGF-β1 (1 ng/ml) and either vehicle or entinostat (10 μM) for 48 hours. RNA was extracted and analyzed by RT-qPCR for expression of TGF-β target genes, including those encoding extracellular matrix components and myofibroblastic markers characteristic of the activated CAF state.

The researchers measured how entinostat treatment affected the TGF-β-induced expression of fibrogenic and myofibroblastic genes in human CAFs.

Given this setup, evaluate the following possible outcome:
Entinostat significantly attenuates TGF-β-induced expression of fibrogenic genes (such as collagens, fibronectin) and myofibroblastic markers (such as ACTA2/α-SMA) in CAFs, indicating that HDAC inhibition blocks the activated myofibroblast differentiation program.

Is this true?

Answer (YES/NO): YES